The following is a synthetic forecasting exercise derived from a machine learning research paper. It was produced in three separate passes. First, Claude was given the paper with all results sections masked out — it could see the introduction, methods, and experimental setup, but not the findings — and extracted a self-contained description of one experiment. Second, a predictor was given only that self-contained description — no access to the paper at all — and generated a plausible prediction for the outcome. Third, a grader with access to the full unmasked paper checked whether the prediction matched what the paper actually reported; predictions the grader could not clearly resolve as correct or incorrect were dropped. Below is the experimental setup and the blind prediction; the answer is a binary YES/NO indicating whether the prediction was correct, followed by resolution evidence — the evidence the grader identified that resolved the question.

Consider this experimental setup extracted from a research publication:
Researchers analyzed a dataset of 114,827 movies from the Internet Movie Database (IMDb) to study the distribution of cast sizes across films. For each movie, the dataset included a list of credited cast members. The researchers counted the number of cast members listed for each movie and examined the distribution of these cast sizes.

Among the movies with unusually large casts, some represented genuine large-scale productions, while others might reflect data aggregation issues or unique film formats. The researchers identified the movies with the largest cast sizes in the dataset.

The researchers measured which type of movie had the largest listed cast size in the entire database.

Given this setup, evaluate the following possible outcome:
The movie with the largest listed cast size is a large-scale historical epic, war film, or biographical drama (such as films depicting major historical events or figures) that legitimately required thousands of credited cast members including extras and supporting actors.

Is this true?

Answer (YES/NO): NO